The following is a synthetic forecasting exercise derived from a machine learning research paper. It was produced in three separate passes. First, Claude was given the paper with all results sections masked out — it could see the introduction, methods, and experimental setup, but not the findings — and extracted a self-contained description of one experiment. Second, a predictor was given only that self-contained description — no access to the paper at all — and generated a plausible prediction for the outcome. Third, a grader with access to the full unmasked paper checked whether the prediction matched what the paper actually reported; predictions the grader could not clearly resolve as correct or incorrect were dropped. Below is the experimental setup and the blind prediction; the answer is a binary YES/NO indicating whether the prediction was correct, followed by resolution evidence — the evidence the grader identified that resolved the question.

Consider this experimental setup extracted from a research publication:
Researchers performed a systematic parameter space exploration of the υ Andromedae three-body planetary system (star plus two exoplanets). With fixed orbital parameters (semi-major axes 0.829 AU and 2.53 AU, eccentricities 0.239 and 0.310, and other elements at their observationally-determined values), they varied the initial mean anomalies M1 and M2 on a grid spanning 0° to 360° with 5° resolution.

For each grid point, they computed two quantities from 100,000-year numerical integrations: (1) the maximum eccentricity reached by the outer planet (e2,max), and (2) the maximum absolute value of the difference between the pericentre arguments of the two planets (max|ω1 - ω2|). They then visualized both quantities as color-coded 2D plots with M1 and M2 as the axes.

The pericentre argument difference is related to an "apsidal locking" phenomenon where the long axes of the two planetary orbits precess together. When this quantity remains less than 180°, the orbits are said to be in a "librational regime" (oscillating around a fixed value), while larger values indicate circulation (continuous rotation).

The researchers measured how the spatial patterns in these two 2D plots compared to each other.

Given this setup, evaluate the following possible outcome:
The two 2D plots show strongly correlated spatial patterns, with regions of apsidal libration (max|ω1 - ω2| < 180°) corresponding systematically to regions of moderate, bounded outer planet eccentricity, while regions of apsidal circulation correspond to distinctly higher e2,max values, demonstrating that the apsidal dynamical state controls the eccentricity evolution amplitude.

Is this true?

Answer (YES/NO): YES